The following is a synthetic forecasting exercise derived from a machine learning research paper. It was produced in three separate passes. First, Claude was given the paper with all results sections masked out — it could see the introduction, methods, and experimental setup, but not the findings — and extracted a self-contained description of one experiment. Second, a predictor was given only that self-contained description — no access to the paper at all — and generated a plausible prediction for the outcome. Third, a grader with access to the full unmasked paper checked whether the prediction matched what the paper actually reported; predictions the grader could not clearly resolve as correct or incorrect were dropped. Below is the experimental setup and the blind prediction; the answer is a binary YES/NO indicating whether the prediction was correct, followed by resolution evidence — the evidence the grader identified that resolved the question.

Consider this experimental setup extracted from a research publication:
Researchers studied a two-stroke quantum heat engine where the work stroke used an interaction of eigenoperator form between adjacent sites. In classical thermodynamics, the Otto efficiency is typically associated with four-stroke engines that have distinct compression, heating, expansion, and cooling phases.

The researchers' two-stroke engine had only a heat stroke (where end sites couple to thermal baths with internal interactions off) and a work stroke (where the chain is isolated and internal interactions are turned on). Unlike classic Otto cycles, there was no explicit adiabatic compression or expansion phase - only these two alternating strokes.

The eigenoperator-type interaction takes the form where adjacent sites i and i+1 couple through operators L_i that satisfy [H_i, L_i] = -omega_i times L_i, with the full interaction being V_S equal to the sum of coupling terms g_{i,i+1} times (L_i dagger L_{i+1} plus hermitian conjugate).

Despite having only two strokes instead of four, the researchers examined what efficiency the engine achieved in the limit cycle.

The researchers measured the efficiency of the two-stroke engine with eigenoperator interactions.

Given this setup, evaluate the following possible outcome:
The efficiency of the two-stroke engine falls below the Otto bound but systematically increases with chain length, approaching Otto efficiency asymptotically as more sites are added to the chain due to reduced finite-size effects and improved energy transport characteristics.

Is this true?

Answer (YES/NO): NO